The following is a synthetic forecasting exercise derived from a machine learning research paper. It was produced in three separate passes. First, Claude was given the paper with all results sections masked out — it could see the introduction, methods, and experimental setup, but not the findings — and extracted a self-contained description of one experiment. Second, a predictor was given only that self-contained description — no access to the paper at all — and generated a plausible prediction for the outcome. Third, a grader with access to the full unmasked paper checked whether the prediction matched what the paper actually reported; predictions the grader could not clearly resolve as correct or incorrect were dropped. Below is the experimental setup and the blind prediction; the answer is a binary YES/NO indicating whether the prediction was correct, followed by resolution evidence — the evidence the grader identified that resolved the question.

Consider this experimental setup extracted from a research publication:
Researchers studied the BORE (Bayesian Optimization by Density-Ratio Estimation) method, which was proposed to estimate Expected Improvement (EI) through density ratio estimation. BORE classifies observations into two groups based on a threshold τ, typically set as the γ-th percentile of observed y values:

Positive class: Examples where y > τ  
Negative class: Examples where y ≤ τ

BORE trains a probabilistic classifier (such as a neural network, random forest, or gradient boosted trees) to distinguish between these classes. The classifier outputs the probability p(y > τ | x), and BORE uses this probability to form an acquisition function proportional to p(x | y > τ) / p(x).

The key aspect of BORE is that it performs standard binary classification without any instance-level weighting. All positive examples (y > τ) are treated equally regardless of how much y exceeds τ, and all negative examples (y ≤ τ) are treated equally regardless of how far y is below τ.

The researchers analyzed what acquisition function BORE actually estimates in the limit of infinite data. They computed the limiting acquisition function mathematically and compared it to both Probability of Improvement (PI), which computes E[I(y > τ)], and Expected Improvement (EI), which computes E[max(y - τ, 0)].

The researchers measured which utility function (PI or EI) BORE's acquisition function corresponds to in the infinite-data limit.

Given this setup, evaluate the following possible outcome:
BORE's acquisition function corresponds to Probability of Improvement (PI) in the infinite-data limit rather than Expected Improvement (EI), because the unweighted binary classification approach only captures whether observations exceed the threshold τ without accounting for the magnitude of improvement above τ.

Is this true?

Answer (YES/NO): YES